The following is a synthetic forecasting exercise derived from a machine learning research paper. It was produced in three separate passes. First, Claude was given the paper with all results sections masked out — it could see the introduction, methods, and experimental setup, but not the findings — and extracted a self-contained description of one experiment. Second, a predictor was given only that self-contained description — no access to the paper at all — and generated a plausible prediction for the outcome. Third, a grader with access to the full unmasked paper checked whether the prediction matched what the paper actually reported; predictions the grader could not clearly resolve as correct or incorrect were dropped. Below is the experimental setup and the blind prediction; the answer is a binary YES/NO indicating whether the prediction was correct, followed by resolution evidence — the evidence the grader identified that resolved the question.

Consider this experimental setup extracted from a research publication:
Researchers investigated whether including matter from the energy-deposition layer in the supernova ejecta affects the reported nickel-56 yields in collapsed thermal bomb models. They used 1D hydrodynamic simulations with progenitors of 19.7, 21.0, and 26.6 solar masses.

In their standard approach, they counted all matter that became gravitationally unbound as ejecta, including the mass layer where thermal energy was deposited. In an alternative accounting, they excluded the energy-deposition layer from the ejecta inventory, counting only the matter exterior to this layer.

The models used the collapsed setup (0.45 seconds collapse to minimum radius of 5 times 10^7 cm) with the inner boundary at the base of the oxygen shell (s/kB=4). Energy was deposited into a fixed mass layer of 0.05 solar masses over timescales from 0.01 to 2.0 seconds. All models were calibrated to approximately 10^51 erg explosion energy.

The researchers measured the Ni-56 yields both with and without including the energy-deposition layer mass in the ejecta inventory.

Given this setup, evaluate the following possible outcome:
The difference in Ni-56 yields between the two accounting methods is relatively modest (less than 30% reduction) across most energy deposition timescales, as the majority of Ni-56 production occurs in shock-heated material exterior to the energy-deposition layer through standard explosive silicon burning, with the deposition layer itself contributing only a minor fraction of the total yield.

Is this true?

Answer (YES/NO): NO